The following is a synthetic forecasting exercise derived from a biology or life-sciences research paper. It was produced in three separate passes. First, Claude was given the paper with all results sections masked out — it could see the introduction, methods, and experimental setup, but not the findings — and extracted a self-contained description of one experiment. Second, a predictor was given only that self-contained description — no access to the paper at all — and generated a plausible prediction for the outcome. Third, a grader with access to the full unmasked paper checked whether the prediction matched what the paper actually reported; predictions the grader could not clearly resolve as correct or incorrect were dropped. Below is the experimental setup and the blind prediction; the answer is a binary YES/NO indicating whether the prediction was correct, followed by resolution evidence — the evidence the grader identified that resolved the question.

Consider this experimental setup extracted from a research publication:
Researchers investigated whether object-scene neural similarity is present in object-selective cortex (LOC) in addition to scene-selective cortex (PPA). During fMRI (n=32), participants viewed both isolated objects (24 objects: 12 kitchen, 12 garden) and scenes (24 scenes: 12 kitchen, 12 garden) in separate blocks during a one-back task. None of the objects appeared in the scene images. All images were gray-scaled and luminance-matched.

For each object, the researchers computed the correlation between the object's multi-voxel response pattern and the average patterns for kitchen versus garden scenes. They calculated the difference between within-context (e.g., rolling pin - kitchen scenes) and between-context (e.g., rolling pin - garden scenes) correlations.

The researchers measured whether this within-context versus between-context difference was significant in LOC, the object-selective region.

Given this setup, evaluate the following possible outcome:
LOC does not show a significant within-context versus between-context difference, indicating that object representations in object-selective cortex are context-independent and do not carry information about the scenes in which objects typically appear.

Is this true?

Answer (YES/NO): NO